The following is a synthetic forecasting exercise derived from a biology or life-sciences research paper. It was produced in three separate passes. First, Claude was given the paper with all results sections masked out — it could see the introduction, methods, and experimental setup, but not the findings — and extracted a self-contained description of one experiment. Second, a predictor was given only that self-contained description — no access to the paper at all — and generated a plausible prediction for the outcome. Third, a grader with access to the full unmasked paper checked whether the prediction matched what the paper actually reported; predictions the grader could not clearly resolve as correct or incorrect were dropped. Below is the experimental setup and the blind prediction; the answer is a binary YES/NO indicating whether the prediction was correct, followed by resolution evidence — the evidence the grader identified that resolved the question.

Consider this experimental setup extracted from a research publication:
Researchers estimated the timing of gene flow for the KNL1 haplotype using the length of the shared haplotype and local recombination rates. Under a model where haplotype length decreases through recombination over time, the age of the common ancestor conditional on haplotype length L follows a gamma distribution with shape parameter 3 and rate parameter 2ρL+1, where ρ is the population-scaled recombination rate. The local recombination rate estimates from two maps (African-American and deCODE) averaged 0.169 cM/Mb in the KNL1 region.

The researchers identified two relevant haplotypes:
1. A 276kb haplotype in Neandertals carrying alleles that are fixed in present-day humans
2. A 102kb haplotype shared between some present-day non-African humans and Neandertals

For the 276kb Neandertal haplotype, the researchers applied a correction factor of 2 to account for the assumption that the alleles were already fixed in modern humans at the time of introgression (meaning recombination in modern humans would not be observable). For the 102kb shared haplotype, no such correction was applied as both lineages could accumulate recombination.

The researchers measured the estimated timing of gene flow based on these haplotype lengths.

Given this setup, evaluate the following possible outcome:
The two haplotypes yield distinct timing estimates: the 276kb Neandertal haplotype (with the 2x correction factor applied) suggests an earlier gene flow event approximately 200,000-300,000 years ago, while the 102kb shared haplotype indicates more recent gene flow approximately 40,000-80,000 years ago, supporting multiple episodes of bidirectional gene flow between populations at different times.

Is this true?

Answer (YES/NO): NO